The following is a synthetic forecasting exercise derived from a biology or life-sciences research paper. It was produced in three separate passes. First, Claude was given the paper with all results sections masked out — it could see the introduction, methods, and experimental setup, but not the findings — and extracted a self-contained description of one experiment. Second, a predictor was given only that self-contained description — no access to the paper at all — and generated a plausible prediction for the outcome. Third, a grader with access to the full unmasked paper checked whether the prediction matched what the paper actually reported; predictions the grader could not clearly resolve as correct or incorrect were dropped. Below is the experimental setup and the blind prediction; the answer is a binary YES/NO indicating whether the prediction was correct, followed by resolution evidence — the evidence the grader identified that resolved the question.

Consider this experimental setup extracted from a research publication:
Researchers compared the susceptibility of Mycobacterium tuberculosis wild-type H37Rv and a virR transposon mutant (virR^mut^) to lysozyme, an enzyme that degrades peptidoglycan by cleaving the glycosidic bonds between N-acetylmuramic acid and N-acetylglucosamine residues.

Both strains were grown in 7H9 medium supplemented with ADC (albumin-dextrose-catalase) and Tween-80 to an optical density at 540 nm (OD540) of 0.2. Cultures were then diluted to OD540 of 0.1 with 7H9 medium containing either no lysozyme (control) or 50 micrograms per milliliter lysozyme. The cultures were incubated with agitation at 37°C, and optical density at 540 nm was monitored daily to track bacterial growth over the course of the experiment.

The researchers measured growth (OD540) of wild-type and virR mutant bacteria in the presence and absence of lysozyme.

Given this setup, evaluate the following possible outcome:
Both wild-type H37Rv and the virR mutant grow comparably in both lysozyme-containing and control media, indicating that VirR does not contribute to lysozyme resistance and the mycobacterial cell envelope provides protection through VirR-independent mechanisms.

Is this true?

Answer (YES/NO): NO